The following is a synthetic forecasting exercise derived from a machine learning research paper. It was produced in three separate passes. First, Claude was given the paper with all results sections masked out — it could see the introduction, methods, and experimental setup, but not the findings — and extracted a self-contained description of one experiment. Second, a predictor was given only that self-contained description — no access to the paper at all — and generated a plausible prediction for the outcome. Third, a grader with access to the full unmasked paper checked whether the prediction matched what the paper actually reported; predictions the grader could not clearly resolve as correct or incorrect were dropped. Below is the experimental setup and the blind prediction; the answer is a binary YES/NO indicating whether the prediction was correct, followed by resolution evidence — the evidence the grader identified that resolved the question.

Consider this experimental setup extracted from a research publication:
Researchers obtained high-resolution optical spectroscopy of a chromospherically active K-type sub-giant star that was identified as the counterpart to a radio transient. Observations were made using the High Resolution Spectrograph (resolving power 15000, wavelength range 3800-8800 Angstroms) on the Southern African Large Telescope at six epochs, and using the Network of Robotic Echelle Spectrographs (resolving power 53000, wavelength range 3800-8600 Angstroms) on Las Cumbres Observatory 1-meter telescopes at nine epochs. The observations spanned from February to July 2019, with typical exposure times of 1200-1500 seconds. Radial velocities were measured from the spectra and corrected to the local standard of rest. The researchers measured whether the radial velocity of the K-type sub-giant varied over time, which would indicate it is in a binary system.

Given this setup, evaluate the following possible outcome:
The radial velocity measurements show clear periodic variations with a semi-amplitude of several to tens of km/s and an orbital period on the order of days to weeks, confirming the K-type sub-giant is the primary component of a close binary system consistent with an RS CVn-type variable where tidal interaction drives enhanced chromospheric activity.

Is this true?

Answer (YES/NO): YES